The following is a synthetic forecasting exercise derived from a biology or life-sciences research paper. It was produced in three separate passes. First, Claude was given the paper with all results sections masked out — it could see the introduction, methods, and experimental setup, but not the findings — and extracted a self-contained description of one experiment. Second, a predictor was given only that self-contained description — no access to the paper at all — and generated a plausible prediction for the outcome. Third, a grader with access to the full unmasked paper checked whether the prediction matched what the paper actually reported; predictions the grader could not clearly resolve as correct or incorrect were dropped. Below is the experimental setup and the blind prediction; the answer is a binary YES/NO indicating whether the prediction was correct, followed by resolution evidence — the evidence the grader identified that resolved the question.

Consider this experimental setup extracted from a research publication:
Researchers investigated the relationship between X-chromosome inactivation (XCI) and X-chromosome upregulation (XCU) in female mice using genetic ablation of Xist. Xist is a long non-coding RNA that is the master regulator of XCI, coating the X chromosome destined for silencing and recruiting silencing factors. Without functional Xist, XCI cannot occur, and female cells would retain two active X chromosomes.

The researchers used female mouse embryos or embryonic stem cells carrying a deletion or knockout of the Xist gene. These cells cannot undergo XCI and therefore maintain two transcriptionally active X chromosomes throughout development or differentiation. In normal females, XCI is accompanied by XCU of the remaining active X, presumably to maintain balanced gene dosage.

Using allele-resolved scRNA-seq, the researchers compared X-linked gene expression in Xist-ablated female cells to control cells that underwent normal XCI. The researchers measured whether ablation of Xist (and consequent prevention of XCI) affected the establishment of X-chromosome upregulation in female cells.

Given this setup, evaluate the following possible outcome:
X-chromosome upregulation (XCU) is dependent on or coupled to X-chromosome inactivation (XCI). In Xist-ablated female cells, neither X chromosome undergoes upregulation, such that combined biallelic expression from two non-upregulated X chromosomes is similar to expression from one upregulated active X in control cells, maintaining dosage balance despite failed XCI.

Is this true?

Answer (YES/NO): NO